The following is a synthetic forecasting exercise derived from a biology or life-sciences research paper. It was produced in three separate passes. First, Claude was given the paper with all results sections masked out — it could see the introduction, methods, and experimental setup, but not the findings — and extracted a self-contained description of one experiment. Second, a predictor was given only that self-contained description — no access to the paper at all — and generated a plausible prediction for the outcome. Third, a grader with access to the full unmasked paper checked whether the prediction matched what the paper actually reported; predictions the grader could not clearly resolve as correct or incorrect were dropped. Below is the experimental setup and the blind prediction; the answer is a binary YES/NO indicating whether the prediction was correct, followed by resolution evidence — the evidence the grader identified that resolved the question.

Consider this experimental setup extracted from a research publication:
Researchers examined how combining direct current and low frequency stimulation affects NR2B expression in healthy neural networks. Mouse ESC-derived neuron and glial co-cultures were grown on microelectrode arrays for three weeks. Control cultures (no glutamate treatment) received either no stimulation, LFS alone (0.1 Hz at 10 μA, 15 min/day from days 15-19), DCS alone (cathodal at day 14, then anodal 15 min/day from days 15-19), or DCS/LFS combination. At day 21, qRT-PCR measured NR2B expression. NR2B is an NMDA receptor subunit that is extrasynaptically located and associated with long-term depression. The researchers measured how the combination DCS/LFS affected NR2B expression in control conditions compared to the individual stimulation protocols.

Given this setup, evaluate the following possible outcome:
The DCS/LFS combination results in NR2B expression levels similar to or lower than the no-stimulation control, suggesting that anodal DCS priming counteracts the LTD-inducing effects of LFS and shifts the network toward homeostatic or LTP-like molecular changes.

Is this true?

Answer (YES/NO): NO